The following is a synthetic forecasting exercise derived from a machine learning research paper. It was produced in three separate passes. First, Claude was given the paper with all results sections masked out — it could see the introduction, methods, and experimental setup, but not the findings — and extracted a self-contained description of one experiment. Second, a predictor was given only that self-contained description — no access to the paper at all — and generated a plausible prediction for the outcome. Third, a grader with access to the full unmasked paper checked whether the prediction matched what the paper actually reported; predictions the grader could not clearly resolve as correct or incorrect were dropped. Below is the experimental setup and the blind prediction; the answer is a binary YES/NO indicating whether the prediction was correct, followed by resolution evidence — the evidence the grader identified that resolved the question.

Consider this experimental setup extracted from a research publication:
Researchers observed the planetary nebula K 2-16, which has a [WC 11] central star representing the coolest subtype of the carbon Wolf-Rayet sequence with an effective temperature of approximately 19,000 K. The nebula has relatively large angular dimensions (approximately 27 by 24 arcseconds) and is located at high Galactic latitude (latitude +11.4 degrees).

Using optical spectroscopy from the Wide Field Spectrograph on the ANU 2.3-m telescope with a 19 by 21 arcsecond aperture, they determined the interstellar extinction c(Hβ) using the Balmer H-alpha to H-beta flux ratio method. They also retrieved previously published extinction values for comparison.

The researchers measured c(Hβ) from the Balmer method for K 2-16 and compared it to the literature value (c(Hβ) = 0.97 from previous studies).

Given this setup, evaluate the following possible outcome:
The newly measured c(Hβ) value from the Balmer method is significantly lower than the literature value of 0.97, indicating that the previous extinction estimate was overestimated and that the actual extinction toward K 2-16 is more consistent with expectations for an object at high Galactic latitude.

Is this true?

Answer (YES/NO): YES